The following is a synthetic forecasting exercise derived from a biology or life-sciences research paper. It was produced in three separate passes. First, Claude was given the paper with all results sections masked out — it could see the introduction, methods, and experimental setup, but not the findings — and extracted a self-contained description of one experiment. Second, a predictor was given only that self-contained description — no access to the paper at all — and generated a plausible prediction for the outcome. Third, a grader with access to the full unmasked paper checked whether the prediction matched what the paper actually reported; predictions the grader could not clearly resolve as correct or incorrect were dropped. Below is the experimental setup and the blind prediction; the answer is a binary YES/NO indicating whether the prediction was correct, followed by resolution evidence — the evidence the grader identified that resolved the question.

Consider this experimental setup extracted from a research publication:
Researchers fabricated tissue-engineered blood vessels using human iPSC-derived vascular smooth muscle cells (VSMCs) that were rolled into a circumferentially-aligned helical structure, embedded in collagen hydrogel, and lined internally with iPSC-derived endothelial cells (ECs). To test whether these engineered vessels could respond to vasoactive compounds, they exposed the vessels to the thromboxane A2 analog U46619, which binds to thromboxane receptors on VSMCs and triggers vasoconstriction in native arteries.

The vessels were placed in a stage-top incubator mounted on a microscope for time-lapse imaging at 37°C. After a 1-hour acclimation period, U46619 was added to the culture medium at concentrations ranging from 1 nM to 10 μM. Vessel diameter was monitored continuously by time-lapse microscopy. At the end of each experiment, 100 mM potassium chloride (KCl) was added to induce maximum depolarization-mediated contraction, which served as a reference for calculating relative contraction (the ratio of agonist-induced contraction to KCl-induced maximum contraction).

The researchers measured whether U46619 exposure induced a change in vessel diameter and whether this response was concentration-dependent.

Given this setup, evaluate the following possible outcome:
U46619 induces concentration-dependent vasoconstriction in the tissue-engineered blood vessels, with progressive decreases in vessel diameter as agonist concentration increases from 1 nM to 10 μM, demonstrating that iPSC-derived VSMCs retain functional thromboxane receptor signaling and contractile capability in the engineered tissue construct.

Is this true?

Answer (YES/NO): YES